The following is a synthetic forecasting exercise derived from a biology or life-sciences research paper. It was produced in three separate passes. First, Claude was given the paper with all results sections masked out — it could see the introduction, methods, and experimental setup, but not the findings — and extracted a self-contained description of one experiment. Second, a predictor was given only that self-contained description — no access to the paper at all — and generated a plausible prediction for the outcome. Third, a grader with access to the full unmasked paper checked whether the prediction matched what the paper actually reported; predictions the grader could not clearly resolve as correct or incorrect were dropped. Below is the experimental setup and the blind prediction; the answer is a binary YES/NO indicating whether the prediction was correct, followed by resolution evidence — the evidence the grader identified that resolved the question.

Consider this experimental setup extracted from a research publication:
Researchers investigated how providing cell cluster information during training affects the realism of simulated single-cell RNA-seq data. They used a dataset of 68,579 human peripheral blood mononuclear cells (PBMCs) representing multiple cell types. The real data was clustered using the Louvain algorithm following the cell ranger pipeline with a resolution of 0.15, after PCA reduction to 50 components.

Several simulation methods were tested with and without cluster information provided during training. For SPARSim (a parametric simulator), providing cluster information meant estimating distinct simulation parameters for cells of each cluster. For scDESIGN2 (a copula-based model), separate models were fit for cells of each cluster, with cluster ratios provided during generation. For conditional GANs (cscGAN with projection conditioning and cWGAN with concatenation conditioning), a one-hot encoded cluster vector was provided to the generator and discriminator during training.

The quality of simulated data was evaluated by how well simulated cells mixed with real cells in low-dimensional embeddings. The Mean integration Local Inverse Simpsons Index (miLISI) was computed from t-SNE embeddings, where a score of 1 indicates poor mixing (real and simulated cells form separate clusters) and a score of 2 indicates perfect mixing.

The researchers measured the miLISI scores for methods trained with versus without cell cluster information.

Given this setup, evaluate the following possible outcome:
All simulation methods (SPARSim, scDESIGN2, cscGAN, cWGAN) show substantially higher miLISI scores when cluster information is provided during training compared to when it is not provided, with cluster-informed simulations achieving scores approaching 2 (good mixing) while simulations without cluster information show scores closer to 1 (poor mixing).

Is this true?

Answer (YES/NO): NO